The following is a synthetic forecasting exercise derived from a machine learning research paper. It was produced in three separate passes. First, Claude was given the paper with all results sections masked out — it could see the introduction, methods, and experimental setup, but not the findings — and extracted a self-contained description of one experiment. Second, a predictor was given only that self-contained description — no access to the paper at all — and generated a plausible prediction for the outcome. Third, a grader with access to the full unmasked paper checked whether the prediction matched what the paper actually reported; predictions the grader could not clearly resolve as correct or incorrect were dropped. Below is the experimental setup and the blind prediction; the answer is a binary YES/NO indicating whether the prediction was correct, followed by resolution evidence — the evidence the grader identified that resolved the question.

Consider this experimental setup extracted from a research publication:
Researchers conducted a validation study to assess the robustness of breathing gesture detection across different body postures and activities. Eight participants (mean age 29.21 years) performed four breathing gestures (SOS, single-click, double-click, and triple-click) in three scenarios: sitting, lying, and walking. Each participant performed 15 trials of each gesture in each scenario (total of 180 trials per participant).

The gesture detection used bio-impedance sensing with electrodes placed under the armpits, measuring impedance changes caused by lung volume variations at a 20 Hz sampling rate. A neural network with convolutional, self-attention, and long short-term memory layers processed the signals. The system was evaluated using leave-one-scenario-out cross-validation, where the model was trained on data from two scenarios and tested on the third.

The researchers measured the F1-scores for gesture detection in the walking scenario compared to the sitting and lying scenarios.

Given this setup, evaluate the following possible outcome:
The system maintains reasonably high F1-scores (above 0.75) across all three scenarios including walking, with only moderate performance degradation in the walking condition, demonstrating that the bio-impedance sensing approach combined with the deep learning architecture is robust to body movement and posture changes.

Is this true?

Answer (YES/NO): YES